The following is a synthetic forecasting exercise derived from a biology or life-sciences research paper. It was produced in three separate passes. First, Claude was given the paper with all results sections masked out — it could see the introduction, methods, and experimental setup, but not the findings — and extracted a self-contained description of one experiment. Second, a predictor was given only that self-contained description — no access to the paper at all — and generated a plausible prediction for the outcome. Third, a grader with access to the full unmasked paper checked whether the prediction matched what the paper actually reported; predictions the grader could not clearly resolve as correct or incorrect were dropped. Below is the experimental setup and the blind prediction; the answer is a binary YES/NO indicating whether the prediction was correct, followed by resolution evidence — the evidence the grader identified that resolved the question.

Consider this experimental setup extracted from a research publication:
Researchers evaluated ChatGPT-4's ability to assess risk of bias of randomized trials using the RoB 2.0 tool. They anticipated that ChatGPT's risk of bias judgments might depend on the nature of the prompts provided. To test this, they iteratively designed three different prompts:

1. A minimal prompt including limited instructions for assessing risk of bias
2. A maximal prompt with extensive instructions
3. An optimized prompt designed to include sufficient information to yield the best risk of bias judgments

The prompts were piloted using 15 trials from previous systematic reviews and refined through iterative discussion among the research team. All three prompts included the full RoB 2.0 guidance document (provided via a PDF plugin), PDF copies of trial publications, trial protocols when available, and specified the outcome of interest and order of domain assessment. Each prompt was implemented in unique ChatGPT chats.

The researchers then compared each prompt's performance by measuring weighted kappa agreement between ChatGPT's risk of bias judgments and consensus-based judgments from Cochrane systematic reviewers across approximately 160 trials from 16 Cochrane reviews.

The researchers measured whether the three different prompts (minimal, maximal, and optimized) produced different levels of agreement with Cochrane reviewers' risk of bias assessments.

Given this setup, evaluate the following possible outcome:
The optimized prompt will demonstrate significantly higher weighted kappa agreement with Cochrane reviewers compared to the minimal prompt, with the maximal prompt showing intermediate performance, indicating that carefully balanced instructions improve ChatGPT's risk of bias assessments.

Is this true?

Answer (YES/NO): NO